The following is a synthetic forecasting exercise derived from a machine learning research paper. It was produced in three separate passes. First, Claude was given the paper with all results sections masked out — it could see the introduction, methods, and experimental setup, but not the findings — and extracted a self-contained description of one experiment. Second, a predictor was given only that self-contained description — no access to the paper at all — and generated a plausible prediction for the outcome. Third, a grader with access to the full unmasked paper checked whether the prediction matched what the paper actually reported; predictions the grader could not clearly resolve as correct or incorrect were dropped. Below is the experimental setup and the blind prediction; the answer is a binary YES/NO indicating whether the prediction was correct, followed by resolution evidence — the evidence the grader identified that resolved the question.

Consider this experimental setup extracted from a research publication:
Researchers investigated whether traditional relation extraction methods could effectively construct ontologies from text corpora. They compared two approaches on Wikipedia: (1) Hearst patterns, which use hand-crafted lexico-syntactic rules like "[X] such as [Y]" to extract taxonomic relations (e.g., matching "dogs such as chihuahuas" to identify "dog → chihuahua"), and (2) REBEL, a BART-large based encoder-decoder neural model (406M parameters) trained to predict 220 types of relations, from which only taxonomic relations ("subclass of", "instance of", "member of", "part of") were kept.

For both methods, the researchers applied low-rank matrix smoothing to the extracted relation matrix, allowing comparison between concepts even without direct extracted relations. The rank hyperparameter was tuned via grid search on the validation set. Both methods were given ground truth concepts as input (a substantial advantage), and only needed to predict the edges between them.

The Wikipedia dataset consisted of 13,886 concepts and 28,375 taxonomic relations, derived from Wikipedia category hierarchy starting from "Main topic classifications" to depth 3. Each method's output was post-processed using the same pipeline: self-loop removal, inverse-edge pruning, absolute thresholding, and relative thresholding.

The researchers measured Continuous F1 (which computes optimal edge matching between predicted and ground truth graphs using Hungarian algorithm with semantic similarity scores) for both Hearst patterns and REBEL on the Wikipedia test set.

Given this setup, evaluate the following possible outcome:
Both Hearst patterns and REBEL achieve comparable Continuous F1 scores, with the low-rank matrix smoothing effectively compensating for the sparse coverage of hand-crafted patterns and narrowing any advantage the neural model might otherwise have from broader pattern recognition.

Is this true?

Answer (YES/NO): YES